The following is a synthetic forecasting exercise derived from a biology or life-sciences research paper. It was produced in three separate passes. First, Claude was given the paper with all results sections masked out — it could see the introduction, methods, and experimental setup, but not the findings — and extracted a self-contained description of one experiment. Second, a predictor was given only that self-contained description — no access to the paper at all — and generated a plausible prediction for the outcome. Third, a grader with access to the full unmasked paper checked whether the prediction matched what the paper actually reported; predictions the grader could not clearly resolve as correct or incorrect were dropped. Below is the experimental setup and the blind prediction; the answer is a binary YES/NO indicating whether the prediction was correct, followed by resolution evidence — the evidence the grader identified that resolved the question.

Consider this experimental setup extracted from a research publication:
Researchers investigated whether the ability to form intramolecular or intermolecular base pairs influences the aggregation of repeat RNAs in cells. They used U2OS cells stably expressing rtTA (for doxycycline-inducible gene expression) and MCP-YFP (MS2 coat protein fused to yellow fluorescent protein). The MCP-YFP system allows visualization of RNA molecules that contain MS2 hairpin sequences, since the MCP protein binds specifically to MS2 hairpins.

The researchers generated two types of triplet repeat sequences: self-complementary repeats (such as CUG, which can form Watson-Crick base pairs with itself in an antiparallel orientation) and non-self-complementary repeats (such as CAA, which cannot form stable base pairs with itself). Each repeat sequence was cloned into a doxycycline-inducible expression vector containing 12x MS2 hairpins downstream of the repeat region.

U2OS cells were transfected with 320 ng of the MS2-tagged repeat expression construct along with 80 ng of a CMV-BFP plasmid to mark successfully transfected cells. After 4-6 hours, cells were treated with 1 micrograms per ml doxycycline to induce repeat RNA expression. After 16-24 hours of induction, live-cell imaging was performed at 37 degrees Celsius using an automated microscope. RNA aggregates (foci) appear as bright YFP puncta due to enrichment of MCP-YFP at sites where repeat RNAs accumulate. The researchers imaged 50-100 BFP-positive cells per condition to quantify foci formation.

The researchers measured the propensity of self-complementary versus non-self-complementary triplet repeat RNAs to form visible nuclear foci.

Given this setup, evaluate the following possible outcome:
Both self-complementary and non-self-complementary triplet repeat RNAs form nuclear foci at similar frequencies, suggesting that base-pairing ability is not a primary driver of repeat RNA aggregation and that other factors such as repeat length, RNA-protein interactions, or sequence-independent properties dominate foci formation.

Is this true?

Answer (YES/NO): NO